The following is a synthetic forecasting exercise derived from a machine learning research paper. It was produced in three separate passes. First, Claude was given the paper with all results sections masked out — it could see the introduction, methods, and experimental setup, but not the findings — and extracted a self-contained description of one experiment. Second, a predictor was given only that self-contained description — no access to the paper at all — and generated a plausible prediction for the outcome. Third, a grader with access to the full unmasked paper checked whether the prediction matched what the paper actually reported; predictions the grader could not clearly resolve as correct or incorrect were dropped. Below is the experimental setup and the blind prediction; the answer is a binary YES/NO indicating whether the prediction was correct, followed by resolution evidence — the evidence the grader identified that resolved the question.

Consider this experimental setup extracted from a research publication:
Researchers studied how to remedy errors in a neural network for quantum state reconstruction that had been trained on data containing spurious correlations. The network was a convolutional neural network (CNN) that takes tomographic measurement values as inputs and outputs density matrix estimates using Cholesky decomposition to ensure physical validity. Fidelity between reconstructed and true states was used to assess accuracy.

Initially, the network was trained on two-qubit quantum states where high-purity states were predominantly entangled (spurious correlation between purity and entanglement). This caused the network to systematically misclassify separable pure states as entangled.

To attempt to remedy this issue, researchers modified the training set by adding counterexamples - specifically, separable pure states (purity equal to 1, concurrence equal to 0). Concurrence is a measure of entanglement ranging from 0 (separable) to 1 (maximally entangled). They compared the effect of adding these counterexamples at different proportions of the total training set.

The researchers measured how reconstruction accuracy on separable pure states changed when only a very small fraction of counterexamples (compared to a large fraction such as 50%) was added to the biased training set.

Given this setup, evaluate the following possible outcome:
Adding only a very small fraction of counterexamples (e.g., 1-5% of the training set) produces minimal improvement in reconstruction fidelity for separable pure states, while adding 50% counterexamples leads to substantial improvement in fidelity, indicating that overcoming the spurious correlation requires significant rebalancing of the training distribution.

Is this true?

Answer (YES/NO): NO